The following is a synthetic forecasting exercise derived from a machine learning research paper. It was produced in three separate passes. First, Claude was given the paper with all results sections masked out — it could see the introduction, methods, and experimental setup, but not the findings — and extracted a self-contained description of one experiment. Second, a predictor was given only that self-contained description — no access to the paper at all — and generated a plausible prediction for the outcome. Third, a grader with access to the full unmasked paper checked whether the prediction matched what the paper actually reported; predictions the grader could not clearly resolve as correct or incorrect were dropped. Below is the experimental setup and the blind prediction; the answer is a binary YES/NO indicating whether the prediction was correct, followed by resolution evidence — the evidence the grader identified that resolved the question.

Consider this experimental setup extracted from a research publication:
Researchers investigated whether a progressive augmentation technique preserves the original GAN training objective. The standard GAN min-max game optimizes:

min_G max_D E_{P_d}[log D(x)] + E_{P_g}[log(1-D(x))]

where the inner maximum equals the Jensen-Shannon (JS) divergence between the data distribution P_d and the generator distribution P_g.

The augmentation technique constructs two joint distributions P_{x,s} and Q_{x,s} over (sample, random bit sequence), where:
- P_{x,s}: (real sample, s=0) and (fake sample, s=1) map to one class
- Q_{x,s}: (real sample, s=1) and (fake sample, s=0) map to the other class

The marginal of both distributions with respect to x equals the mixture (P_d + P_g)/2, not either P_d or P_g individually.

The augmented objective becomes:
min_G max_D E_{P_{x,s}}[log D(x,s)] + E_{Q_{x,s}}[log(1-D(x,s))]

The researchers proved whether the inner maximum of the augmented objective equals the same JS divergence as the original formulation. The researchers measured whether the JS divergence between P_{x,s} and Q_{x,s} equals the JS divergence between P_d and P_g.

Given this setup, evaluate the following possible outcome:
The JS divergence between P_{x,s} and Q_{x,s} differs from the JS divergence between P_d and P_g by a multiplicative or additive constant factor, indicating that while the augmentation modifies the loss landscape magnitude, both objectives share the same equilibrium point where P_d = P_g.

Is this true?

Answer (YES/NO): NO